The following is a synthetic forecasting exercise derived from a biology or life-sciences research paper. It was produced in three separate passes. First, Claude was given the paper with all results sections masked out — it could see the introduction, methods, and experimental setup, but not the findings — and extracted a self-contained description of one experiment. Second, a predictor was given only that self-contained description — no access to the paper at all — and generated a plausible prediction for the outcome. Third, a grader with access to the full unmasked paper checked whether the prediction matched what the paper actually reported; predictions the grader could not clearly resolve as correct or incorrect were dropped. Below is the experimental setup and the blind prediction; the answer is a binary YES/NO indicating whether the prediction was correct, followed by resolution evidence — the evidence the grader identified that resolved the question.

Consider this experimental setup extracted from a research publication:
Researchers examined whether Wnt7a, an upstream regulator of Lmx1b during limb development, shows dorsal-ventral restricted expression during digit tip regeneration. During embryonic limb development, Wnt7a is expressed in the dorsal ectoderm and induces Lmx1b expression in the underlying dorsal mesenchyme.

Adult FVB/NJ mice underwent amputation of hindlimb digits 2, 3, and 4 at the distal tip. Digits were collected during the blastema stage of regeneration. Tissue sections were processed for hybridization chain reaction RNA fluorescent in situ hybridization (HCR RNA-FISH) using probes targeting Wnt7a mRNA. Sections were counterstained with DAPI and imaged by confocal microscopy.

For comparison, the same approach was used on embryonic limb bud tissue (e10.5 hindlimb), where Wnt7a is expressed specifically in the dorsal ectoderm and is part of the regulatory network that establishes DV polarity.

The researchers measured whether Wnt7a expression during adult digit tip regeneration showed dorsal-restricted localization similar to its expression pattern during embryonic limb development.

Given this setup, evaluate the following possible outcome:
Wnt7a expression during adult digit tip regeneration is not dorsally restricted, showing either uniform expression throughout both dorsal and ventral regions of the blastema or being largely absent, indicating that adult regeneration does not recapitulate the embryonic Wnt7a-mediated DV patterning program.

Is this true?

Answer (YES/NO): YES